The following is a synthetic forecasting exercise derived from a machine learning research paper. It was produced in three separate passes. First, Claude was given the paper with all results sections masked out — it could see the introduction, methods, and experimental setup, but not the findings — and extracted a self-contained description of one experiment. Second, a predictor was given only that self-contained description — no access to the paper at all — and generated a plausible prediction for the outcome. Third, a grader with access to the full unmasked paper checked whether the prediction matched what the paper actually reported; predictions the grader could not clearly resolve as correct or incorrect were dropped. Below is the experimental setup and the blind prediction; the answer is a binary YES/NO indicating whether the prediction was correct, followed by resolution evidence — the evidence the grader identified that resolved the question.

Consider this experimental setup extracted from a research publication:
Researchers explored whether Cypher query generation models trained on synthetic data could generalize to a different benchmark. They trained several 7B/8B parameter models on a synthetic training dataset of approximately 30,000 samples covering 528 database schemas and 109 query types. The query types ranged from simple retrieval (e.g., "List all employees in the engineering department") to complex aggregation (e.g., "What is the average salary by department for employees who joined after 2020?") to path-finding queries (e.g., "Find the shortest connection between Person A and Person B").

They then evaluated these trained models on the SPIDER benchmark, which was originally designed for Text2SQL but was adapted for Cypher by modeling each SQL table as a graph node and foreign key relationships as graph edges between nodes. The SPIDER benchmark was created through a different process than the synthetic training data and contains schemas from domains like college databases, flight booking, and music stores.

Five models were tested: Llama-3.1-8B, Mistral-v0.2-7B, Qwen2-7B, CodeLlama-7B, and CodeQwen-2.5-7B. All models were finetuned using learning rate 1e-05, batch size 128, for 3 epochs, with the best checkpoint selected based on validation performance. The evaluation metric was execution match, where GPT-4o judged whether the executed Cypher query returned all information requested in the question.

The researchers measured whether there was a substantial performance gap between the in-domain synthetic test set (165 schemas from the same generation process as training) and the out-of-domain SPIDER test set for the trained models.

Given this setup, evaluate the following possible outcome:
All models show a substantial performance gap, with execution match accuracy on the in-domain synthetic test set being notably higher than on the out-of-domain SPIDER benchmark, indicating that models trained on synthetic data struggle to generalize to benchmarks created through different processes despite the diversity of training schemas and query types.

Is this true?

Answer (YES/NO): YES